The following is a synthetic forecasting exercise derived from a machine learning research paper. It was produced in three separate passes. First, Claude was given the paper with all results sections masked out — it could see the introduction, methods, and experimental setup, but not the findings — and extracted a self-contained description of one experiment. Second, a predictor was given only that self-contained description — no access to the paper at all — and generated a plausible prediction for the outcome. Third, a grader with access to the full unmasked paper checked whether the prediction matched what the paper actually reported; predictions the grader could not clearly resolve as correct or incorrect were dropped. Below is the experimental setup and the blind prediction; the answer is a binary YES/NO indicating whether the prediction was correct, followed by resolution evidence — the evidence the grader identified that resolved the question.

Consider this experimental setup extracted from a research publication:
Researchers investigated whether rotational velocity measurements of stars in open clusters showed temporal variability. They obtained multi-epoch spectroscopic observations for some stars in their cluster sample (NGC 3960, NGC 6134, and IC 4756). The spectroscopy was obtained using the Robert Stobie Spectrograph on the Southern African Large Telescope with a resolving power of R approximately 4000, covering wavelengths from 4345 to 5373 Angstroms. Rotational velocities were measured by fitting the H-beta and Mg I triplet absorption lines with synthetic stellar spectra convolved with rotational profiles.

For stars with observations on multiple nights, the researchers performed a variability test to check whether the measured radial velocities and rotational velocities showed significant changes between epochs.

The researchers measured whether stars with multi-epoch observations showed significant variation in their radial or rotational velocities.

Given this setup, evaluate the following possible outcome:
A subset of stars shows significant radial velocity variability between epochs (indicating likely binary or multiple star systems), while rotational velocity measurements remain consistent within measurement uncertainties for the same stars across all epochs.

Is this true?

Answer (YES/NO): NO